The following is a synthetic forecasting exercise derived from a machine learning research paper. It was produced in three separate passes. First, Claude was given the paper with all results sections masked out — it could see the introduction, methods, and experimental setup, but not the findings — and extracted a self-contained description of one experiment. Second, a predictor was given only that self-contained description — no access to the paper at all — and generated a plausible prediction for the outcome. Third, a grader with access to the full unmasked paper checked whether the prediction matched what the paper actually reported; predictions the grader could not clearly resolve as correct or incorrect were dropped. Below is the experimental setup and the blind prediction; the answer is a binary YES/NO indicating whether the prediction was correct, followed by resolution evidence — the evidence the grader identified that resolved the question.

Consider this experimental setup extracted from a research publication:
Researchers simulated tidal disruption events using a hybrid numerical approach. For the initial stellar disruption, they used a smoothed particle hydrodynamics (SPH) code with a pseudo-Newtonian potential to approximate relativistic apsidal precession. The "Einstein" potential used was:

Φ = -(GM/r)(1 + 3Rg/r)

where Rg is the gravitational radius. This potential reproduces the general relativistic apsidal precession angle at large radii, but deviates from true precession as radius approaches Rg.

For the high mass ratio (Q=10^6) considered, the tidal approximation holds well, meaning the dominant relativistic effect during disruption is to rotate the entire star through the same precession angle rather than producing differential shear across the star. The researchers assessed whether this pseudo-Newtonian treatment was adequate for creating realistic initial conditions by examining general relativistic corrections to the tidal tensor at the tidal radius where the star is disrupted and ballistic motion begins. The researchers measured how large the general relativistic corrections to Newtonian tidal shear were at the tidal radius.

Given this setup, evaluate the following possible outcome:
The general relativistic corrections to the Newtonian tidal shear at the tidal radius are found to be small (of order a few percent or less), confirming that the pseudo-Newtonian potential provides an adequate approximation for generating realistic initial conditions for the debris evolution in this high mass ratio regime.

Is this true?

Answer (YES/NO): YES